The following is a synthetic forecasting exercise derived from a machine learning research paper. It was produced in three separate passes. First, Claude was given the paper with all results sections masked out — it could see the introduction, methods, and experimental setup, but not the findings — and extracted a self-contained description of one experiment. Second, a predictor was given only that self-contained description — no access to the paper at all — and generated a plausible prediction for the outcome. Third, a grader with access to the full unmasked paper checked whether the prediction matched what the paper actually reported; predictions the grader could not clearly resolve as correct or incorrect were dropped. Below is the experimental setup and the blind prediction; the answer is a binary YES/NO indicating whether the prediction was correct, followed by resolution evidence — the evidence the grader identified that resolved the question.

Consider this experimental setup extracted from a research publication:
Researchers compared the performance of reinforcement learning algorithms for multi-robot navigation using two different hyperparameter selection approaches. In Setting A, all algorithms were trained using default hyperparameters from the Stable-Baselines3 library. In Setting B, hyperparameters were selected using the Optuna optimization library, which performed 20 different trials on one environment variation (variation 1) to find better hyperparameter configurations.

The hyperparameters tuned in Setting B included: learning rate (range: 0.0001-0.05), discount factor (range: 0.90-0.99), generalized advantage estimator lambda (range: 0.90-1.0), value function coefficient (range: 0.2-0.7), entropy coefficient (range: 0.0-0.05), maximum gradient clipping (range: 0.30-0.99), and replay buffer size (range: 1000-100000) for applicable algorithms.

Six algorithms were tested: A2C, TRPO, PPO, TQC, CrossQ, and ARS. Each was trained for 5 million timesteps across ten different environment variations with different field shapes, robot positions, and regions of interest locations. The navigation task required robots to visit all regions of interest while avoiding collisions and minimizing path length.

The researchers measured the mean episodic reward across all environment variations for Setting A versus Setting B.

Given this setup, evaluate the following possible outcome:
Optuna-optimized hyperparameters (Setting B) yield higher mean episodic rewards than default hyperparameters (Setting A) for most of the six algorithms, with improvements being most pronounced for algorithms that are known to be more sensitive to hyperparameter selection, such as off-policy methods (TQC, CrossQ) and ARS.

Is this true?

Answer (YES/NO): NO